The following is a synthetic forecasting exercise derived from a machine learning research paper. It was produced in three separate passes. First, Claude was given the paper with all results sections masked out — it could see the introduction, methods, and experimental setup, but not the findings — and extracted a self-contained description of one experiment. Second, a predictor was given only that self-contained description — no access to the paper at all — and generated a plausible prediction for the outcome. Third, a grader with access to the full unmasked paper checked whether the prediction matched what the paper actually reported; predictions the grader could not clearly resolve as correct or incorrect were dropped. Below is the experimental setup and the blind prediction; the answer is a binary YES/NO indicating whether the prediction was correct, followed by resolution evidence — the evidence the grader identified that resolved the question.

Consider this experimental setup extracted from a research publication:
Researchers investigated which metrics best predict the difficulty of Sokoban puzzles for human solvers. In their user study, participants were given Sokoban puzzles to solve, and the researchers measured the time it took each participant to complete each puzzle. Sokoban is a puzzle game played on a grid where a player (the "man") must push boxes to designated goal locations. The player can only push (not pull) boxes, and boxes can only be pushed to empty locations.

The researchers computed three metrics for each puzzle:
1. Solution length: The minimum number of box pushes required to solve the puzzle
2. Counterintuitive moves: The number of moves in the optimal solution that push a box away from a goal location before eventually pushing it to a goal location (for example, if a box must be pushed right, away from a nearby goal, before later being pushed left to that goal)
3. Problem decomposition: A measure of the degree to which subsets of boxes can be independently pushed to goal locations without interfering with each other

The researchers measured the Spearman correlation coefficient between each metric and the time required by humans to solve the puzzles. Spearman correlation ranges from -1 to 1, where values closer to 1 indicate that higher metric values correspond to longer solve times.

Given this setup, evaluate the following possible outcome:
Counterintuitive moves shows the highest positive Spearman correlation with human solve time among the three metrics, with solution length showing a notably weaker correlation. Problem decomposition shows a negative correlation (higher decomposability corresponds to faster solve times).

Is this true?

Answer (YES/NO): NO